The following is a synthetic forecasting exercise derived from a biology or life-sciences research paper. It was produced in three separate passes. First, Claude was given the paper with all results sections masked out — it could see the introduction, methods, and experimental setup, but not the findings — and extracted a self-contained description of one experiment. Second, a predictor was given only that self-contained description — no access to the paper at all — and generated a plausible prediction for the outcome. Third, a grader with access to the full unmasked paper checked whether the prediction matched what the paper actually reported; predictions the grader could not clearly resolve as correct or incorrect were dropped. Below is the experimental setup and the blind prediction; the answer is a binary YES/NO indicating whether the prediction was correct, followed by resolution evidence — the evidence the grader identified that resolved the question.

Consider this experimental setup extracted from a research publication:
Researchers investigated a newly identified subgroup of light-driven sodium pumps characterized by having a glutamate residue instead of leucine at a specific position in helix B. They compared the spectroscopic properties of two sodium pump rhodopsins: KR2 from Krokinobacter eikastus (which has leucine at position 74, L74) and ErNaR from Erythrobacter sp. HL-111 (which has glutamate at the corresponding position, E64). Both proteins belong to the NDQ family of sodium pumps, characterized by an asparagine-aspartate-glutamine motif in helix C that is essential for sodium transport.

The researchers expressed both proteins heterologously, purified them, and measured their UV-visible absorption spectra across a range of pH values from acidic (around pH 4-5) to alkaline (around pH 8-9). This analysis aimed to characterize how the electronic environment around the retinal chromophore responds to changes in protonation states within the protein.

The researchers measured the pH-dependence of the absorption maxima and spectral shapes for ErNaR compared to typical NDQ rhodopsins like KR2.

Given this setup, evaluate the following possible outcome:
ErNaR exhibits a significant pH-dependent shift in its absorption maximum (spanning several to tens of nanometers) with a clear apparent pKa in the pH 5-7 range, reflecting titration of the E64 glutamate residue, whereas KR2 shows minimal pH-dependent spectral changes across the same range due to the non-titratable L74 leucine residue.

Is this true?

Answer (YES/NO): NO